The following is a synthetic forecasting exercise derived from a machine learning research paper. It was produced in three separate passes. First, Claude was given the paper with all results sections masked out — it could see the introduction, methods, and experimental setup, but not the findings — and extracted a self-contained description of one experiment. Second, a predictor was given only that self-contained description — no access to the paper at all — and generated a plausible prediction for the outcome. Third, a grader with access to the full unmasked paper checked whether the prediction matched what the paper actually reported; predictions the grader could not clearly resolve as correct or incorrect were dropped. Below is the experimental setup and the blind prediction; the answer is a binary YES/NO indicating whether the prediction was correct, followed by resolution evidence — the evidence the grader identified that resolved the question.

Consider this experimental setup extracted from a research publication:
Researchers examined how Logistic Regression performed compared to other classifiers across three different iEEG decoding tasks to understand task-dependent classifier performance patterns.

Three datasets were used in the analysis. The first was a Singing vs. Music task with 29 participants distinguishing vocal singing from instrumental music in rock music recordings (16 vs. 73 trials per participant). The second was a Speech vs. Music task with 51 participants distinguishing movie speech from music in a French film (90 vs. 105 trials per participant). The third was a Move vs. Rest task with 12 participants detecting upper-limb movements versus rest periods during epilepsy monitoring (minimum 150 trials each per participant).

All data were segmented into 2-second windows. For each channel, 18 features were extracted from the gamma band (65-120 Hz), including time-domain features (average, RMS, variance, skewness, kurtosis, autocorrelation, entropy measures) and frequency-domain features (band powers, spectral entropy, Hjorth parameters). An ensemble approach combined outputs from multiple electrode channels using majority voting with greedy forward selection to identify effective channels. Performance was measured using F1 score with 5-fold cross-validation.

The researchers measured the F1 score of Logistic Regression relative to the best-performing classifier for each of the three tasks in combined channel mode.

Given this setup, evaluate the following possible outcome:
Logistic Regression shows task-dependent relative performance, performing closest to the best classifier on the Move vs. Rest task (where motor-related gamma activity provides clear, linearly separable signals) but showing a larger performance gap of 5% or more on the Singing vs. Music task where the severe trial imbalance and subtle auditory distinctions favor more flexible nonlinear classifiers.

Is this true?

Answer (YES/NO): NO